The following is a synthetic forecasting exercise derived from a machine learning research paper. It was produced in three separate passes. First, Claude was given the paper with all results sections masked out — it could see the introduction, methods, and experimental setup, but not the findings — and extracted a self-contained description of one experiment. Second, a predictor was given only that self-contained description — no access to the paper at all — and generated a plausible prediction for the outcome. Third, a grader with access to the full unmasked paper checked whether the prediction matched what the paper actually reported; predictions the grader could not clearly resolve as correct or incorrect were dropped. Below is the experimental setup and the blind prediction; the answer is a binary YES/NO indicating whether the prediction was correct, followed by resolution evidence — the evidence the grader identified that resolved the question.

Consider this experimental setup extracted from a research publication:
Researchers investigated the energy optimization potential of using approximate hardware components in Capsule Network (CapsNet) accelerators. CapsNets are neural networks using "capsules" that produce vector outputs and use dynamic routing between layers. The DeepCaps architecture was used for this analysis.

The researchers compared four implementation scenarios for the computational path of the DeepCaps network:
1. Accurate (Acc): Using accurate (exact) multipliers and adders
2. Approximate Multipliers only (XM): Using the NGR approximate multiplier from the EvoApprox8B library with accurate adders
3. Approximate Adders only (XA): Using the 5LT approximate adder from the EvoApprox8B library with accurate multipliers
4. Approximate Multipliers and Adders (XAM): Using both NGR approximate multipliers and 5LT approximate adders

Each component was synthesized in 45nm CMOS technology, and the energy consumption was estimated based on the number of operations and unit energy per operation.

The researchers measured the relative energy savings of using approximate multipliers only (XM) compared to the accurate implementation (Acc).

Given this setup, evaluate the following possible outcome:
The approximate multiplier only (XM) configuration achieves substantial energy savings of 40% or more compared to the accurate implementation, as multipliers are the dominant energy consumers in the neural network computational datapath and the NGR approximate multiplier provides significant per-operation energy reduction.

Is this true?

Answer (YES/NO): NO